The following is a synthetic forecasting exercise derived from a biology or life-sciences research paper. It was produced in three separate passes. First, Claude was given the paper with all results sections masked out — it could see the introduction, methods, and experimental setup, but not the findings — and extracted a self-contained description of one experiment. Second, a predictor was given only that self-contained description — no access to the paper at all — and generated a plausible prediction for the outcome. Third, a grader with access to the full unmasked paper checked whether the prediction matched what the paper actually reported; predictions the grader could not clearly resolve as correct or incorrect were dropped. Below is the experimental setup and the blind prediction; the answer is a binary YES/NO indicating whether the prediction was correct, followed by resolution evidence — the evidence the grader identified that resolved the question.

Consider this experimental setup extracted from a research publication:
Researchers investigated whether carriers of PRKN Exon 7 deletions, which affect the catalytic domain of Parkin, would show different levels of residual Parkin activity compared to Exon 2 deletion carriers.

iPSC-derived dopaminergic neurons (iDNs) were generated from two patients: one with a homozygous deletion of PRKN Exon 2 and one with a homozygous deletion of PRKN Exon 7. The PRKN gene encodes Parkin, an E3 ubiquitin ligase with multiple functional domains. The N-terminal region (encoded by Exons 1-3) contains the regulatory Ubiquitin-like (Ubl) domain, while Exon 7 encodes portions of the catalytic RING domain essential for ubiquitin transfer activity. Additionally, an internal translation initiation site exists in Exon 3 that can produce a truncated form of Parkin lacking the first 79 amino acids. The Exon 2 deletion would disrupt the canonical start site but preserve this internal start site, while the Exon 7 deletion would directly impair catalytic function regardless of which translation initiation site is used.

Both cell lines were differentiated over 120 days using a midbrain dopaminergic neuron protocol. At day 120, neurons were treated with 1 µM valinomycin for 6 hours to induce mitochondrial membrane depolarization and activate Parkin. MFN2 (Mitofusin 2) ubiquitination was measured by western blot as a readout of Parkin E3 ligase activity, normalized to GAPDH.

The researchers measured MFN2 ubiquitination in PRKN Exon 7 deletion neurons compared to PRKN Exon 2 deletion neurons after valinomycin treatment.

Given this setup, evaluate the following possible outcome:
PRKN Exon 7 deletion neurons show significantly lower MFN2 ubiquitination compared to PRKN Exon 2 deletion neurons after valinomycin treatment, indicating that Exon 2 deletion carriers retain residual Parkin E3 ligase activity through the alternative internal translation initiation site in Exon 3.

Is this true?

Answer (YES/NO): YES